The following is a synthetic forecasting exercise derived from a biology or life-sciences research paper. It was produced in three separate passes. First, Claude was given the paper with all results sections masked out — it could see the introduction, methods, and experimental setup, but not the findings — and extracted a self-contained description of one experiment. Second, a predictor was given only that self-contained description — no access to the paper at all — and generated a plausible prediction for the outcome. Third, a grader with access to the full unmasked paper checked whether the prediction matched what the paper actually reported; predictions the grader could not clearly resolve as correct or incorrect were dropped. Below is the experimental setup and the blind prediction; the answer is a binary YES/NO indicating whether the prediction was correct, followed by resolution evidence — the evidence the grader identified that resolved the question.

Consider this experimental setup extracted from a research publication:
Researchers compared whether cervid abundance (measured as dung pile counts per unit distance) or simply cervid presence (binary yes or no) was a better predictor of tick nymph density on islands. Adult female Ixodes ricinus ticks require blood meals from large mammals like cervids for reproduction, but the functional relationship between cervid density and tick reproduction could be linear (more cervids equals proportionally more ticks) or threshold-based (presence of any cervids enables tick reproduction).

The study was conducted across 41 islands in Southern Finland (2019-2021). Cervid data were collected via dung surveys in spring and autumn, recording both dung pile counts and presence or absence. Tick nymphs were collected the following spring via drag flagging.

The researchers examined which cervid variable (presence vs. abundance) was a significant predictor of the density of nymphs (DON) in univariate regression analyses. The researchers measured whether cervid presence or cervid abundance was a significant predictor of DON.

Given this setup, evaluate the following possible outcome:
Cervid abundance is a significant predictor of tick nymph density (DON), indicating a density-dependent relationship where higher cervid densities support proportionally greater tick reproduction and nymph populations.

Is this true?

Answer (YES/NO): NO